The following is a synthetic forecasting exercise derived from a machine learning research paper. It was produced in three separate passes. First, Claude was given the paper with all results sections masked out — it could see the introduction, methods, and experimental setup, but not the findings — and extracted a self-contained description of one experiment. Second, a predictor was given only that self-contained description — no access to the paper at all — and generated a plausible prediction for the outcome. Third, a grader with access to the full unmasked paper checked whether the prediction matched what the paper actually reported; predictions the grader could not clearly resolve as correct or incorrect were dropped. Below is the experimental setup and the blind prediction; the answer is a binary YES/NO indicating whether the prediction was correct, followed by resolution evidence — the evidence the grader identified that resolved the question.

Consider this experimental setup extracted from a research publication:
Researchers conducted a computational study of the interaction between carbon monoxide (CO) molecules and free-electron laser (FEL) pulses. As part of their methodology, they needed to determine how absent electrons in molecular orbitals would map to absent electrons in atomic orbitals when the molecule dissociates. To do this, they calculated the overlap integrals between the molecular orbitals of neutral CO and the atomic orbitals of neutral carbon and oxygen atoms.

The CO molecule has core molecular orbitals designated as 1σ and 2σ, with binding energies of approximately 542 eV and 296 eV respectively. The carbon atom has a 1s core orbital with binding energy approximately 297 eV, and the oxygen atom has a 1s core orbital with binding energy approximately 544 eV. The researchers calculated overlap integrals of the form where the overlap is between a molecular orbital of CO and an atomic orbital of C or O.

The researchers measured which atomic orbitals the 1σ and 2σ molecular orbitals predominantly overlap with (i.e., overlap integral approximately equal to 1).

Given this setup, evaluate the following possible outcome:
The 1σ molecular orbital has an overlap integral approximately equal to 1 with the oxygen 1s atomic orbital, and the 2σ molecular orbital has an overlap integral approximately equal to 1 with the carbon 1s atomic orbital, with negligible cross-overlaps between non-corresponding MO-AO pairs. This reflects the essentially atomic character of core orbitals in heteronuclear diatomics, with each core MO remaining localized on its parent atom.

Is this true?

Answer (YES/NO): YES